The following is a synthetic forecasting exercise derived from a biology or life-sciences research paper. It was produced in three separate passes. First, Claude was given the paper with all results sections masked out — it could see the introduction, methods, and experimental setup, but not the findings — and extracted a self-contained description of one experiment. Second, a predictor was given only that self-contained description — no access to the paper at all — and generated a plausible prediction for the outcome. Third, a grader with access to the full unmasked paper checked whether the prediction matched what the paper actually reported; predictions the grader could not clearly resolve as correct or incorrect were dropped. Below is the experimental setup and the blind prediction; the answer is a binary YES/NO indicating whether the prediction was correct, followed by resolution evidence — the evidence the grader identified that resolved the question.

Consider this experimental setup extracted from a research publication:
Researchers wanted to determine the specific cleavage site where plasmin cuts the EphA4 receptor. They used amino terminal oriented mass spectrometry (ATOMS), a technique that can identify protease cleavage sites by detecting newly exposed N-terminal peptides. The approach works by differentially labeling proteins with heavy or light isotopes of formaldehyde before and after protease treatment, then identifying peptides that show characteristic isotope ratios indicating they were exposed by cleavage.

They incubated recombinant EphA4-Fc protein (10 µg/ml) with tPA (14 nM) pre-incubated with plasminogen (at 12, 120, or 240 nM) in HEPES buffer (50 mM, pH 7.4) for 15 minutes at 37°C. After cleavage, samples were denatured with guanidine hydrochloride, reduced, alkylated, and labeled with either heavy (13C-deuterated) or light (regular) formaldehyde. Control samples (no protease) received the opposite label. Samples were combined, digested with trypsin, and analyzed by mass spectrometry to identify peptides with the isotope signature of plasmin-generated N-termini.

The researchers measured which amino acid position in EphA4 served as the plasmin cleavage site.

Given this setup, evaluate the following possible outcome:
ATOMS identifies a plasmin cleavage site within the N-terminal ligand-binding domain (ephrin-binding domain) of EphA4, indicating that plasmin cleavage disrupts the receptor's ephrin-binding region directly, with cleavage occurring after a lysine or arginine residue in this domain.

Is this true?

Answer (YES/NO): NO